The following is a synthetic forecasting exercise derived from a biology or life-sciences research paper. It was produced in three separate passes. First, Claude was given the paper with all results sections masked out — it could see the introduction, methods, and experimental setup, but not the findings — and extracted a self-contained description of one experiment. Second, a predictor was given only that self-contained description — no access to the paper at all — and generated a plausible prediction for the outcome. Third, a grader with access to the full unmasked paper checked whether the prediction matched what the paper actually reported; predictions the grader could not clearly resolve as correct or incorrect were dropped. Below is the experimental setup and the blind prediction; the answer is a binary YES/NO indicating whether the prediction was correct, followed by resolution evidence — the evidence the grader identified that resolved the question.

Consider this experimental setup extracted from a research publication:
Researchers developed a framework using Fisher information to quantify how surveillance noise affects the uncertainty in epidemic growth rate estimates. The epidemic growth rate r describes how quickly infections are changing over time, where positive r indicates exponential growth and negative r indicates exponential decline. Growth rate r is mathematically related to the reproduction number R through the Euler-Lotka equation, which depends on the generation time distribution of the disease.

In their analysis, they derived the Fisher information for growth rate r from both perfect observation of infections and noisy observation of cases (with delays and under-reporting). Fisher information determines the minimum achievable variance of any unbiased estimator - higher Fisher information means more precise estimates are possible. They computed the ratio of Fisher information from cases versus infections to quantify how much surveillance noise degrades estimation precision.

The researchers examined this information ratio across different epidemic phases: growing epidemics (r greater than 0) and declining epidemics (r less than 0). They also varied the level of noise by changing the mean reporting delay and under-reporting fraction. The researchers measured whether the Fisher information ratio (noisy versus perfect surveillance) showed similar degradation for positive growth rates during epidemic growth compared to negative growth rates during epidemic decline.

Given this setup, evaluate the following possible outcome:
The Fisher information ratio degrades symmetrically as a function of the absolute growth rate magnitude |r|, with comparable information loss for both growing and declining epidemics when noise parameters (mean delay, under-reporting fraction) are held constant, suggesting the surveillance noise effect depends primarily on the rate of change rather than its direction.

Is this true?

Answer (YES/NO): NO